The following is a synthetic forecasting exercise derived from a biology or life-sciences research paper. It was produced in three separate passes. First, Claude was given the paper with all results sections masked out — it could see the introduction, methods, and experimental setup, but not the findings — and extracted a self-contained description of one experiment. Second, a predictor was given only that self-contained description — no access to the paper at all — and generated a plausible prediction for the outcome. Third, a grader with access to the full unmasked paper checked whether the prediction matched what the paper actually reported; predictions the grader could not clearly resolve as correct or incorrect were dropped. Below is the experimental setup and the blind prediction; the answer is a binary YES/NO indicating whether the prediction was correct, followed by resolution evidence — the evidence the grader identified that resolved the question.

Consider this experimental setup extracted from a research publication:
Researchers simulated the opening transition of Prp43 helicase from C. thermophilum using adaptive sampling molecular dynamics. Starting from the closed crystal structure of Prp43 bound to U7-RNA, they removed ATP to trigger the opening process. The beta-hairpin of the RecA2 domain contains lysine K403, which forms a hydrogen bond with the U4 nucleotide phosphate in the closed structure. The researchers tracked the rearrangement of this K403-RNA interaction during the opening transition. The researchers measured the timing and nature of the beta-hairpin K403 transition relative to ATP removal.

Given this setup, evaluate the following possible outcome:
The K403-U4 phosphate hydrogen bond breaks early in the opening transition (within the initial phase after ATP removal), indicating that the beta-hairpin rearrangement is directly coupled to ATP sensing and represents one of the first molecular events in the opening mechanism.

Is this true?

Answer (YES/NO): YES